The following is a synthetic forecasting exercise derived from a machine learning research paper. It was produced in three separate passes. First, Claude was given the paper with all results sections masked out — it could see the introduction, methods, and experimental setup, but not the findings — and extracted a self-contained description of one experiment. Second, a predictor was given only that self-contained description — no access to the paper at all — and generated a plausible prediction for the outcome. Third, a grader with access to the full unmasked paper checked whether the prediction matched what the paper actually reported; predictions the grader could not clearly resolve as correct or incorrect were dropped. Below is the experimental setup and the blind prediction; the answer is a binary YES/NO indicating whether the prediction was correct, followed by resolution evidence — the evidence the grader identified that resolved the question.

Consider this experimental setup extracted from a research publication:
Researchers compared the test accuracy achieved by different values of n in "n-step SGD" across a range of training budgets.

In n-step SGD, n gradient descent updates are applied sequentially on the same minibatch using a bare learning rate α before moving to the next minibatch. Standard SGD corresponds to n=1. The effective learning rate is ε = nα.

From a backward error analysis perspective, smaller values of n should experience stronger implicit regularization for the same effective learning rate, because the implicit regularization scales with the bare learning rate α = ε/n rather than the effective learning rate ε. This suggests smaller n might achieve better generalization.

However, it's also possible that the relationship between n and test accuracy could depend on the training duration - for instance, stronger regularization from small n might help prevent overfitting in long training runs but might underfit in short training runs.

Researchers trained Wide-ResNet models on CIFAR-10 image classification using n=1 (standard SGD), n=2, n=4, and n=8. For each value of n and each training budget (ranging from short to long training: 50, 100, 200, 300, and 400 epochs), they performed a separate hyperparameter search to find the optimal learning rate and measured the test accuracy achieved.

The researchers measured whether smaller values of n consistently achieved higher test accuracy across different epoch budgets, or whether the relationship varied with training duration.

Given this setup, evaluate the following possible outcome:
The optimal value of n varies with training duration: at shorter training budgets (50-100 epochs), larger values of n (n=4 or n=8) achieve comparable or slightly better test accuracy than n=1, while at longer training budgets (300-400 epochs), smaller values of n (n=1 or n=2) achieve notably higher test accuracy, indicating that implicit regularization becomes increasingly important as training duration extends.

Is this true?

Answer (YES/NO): NO